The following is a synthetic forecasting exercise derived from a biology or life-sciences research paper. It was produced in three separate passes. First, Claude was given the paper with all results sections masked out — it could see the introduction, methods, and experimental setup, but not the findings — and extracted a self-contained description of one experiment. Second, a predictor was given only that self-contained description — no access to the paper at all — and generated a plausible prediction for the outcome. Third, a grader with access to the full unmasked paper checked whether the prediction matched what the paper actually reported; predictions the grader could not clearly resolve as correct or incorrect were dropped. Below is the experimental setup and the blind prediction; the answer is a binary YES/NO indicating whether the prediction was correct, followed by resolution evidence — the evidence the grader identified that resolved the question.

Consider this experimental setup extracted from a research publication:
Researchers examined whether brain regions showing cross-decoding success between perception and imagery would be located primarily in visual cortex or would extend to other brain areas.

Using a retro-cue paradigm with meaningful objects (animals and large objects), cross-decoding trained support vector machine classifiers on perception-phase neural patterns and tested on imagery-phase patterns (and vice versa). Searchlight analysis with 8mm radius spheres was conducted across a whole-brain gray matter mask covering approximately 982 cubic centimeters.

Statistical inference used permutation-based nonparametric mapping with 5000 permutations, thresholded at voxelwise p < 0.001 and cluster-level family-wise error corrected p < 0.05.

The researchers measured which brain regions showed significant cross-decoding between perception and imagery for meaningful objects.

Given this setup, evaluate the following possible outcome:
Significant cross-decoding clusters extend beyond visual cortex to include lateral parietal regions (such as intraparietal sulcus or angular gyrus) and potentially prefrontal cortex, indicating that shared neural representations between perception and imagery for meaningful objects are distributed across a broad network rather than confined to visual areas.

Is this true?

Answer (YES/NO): NO